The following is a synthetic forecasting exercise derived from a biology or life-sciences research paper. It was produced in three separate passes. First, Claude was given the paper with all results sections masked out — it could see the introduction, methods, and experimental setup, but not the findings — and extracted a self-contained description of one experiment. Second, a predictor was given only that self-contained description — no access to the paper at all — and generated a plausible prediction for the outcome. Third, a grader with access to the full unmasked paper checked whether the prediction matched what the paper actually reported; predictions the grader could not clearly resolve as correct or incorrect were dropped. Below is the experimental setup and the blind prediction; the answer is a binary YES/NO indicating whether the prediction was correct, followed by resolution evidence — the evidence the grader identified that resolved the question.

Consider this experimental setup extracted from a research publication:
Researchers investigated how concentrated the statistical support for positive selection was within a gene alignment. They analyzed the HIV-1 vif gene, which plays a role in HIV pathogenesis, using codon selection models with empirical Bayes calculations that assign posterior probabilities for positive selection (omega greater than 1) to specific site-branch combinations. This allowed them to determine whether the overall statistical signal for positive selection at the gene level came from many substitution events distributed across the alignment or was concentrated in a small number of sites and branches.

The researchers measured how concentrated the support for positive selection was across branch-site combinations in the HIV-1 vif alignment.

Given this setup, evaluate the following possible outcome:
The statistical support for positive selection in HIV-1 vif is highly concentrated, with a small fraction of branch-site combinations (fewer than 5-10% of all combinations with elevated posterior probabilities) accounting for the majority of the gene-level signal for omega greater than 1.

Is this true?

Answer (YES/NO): YES